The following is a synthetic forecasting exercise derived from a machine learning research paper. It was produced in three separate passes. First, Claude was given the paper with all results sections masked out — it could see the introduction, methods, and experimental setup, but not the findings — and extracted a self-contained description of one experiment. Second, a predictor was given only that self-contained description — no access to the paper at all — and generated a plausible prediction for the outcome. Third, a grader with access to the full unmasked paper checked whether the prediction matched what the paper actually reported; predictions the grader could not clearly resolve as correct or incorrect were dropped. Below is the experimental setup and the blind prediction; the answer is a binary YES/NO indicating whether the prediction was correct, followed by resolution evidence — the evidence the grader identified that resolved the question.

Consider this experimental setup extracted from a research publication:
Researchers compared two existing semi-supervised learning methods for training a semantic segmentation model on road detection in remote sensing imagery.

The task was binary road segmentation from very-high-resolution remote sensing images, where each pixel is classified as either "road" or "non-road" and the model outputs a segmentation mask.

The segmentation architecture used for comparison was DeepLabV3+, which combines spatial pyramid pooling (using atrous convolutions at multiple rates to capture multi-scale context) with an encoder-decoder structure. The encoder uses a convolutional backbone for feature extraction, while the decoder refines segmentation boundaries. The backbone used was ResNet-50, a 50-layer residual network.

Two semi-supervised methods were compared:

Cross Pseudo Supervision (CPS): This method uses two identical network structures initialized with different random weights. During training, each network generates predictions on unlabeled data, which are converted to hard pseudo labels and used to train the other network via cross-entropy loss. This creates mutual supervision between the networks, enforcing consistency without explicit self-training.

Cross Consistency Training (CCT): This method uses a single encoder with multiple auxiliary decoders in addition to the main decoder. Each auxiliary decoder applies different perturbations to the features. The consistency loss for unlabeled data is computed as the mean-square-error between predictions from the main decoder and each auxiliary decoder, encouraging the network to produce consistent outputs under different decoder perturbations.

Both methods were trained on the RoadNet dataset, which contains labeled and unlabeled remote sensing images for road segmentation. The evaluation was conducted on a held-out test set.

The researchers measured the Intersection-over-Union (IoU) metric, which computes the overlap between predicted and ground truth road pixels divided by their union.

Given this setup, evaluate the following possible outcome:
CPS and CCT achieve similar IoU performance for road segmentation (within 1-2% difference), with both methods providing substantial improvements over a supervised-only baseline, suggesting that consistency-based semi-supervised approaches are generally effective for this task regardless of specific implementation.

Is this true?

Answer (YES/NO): YES